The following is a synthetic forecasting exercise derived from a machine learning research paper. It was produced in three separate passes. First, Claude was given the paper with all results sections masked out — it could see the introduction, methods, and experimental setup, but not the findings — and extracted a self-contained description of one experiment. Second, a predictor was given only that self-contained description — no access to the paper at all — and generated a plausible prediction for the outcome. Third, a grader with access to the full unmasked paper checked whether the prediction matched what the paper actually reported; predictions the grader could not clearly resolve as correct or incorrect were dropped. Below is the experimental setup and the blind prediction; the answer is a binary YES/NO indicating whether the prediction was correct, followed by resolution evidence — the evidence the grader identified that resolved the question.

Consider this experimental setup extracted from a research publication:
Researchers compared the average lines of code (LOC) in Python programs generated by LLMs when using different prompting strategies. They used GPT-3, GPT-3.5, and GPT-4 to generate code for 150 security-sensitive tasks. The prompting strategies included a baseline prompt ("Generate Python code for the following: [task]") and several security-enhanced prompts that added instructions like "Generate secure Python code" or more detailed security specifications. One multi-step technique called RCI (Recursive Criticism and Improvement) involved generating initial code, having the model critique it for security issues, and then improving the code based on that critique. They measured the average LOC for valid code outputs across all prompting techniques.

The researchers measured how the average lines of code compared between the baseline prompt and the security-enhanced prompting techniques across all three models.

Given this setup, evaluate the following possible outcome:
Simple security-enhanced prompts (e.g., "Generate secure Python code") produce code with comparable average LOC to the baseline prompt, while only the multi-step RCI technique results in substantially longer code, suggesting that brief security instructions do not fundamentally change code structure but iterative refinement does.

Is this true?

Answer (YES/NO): NO